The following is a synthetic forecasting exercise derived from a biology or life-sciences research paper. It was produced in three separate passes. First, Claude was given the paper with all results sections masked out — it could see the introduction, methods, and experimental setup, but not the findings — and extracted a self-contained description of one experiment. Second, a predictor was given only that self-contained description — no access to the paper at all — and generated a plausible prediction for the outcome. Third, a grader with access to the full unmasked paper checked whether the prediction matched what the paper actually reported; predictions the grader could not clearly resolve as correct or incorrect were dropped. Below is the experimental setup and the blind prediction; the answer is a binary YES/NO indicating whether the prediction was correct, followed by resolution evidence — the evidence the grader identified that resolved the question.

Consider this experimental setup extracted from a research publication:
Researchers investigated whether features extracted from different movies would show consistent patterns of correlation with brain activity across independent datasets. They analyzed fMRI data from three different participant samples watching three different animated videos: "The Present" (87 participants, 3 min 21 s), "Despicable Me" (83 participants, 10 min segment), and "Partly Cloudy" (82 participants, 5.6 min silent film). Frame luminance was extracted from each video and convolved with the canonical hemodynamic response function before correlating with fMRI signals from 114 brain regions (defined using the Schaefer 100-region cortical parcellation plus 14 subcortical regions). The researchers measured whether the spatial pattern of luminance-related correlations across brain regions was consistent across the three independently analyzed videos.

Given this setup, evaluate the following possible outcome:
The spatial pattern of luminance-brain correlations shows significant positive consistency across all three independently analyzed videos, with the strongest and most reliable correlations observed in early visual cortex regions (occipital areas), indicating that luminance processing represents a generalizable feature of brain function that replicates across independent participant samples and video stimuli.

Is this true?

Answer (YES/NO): YES